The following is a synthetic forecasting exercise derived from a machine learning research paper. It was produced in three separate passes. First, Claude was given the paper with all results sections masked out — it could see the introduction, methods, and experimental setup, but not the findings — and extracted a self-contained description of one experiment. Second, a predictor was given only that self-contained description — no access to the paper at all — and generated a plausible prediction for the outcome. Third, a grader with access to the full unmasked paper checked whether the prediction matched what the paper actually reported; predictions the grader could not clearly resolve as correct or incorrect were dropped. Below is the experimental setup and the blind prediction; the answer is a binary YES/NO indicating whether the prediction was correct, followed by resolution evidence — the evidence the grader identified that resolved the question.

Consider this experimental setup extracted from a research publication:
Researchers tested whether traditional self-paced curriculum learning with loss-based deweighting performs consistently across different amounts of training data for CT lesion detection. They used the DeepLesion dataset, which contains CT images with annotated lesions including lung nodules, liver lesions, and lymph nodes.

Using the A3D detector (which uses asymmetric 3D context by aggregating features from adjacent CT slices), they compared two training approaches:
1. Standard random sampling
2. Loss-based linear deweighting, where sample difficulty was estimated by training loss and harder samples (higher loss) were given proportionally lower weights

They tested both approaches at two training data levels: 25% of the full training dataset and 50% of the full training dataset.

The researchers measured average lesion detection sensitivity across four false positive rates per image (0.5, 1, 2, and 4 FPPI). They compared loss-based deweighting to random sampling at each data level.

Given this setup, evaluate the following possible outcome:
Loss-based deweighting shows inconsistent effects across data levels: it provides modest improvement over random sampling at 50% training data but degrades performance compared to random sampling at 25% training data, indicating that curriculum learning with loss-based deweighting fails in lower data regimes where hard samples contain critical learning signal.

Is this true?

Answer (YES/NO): NO